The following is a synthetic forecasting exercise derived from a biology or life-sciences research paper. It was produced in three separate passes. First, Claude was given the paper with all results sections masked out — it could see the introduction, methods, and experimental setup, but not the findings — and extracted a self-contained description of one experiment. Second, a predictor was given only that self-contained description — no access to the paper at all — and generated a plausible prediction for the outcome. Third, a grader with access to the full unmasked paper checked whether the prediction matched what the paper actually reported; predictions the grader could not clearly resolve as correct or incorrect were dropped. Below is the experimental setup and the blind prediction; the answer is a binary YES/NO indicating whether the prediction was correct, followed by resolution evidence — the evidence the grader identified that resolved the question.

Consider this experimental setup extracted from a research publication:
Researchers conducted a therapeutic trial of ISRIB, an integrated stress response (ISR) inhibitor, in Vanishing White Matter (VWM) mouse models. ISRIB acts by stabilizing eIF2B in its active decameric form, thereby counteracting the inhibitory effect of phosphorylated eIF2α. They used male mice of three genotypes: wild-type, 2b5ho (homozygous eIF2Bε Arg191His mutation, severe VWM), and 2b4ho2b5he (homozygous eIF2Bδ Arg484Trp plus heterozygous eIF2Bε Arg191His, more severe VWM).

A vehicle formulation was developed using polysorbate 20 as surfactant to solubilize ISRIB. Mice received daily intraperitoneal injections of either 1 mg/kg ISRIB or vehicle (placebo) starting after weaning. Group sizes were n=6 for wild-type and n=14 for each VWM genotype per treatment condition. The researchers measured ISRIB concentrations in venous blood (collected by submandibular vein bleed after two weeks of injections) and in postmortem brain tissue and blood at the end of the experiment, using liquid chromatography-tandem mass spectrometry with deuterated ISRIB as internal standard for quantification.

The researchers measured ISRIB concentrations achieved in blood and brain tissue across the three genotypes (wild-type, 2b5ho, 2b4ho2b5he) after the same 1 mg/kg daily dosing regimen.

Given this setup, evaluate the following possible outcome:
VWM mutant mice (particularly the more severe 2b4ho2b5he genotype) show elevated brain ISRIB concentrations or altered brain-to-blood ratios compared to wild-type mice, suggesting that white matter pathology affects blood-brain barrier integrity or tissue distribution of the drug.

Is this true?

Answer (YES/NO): NO